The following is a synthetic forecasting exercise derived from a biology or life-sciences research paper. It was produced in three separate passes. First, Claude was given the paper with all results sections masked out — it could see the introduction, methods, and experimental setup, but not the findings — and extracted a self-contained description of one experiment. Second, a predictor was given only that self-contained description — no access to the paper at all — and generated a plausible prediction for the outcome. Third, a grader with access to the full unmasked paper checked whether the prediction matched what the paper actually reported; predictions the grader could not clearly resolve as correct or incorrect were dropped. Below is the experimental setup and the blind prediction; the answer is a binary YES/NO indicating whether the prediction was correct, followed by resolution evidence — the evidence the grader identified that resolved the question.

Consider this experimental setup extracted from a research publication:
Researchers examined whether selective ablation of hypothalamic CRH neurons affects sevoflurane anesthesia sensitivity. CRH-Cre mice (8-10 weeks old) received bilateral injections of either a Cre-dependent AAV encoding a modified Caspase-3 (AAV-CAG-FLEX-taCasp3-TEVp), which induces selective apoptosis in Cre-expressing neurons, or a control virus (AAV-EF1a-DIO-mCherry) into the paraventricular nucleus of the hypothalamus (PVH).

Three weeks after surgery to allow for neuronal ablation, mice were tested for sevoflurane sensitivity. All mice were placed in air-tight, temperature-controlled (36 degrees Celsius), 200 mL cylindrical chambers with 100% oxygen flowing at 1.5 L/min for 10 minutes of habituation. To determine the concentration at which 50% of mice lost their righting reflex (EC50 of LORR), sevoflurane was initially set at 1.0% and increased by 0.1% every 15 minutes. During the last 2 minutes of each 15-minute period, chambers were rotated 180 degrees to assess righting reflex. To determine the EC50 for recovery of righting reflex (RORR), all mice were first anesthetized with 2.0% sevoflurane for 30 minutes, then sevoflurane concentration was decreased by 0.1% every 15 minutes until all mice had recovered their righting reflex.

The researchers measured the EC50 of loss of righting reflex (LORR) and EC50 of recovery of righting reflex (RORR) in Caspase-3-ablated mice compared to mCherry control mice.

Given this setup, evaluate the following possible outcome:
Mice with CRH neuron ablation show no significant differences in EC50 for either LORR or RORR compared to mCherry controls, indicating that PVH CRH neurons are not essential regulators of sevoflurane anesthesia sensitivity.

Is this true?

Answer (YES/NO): NO